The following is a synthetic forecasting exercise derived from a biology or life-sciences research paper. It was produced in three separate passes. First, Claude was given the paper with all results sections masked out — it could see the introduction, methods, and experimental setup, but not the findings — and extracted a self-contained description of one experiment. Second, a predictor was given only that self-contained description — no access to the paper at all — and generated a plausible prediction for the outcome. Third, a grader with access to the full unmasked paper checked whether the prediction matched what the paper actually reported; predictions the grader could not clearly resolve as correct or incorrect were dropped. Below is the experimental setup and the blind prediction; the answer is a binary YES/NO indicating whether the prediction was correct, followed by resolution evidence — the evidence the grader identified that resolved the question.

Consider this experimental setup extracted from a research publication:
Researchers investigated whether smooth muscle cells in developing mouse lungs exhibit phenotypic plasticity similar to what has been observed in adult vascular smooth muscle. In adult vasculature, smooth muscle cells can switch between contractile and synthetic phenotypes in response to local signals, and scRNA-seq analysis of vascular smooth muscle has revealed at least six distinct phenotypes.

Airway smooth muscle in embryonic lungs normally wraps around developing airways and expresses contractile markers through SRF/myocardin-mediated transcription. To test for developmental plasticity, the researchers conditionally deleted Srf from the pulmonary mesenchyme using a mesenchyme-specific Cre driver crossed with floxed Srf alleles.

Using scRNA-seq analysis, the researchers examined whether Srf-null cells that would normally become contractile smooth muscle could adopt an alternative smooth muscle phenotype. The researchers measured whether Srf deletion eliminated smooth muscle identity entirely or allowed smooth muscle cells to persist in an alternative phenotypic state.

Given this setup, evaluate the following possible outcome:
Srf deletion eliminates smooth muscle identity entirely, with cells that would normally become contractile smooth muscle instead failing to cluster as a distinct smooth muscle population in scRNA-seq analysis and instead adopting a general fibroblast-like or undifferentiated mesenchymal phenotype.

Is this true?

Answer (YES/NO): NO